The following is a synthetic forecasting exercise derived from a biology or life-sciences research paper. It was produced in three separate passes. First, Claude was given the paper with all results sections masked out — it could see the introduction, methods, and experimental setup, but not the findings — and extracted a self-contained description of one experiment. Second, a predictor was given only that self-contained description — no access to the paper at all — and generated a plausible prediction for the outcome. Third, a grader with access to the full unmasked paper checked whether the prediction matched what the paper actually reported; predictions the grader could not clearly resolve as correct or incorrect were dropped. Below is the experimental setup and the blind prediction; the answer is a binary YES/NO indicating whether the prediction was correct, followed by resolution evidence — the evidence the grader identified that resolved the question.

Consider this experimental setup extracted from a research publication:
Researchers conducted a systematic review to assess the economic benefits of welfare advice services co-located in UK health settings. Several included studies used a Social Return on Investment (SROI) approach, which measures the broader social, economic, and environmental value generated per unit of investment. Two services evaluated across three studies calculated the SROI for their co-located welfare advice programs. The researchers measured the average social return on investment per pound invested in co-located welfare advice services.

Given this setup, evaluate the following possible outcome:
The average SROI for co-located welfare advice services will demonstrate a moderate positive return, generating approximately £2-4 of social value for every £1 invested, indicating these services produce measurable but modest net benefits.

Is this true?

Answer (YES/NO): NO